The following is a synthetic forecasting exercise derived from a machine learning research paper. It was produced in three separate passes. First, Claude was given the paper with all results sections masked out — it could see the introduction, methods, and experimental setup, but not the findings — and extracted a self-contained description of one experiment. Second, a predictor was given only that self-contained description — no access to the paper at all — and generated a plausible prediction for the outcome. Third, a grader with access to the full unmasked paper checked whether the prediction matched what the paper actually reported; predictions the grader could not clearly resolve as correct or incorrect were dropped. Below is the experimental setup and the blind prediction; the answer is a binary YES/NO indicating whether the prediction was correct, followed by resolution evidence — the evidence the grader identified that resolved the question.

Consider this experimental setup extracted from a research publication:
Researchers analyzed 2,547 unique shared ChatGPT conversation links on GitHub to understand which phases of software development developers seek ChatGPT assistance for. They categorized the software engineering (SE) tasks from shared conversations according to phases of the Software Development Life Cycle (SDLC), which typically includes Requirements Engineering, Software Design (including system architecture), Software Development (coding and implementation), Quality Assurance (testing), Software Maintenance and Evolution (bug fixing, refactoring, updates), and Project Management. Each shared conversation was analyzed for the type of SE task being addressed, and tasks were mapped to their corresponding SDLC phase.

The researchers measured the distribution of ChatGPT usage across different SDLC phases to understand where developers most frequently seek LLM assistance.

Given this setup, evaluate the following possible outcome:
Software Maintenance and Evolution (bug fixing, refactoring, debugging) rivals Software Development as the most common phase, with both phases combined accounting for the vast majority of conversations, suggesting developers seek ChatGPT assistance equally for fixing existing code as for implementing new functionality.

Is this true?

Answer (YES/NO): NO